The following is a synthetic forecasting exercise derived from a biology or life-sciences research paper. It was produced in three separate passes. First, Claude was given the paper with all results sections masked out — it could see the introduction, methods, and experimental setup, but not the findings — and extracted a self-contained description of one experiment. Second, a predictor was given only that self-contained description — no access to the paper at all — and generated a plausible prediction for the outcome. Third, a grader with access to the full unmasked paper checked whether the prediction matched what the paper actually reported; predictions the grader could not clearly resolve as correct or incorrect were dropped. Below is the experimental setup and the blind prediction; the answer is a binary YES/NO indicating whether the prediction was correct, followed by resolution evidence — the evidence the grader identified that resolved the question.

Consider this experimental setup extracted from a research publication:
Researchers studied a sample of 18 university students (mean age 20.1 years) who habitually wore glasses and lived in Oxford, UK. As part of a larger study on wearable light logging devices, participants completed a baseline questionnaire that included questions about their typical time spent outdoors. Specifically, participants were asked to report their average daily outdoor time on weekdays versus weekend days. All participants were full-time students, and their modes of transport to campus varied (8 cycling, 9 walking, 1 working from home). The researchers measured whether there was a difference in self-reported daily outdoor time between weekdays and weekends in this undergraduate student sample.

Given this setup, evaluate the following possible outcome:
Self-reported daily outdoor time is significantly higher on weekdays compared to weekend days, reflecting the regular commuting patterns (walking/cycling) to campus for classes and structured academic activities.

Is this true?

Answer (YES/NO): NO